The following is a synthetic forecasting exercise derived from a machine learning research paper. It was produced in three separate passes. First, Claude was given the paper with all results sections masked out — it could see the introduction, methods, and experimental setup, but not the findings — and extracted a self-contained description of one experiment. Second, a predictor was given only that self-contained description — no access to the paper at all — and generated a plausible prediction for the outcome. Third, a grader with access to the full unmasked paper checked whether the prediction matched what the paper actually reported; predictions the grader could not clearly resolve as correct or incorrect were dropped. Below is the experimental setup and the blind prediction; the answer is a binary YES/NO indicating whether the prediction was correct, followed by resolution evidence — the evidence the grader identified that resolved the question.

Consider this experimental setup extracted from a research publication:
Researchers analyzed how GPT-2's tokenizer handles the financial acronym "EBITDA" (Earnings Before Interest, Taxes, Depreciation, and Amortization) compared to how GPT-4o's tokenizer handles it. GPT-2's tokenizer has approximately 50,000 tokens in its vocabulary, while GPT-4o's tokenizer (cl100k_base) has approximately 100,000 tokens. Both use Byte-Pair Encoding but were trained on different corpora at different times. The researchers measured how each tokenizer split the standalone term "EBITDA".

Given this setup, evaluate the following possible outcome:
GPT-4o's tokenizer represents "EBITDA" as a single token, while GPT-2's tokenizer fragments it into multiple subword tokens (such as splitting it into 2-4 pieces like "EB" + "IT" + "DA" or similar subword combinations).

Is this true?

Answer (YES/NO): NO